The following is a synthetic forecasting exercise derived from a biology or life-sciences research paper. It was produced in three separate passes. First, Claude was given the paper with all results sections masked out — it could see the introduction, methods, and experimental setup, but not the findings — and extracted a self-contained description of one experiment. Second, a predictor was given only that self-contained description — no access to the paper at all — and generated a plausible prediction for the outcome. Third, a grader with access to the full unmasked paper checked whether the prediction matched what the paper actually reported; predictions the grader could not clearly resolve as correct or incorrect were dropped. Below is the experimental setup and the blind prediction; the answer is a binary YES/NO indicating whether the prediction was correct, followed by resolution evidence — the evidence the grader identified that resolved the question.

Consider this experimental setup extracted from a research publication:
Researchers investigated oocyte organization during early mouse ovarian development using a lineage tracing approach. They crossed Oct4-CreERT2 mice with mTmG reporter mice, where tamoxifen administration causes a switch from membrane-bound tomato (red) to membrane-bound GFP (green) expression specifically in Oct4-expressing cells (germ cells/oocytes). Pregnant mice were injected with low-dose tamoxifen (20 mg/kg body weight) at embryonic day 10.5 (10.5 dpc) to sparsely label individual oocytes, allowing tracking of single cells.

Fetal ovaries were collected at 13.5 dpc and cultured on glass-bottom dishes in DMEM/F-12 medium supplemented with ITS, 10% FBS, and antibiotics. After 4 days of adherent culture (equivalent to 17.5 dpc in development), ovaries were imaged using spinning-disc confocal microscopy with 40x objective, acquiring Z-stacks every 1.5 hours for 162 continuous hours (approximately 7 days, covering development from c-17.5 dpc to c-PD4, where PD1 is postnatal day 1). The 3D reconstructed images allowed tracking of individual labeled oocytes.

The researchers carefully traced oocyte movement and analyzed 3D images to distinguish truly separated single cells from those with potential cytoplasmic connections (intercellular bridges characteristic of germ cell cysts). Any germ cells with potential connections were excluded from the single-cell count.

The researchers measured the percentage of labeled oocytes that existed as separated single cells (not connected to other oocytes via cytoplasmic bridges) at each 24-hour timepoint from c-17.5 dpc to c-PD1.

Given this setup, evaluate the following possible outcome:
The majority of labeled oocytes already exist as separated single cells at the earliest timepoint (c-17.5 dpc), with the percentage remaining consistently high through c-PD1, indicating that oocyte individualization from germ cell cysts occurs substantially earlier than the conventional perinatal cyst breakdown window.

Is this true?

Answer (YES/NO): NO